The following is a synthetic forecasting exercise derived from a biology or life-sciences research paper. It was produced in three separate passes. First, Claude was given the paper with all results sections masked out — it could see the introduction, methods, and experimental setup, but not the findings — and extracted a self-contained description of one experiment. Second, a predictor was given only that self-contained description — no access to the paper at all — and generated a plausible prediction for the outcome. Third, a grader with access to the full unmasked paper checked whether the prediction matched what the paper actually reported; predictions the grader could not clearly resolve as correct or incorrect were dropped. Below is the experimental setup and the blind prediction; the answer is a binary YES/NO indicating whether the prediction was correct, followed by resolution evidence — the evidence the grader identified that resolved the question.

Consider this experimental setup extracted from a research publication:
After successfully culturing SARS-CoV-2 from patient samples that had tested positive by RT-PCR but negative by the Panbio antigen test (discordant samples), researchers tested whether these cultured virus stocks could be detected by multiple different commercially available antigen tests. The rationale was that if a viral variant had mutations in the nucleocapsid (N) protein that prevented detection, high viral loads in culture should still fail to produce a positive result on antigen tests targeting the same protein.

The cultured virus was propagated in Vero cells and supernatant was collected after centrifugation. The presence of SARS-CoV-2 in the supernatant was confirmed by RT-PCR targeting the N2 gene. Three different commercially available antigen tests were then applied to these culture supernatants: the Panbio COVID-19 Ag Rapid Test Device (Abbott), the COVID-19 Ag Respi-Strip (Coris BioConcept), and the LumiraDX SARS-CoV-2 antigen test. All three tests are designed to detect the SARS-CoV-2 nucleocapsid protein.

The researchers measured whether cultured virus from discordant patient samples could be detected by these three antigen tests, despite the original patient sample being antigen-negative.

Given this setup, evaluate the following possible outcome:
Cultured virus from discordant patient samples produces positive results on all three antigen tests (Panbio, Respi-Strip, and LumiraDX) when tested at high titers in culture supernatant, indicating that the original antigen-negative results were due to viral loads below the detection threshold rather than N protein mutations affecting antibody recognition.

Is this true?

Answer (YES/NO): NO